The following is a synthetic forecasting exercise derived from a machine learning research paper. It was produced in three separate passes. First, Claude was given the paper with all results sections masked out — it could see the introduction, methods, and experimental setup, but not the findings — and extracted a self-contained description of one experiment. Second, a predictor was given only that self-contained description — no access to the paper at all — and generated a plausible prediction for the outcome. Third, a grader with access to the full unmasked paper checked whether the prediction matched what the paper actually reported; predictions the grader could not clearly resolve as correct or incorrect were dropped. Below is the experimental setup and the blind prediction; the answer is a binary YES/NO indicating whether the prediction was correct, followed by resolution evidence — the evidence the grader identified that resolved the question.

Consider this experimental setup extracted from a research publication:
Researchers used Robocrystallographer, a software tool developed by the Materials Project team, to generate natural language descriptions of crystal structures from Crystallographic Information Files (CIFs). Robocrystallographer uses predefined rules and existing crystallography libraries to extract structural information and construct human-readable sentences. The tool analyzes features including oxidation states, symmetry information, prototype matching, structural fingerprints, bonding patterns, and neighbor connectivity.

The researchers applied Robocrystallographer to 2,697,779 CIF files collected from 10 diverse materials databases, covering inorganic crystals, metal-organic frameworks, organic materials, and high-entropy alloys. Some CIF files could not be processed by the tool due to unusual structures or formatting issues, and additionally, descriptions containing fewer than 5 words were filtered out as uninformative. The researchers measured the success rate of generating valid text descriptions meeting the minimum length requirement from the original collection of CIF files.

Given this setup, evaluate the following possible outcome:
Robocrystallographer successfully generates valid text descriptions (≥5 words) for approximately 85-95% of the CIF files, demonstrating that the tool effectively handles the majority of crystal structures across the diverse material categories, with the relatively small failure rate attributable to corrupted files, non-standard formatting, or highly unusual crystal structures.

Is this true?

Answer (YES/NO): YES